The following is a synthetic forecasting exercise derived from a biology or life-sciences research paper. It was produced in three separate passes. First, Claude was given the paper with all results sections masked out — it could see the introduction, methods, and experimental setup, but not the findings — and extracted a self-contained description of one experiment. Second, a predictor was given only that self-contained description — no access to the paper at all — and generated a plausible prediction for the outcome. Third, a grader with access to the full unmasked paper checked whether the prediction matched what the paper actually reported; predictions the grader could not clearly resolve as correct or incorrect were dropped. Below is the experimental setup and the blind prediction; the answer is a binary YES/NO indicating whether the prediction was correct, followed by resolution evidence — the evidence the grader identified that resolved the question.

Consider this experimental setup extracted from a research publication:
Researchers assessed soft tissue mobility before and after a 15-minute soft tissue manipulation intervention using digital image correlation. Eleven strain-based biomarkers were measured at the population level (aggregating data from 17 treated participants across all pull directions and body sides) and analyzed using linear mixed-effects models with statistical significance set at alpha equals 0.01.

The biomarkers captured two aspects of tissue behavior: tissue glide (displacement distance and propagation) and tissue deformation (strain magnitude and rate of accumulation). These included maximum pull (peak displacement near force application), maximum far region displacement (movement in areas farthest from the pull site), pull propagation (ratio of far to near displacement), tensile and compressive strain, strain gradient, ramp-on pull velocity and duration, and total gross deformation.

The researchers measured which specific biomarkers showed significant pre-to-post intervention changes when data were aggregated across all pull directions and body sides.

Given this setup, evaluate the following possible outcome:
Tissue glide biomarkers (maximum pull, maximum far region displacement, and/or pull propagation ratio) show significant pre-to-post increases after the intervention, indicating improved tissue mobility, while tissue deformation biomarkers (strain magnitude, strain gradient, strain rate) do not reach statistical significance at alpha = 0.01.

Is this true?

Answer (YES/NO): NO